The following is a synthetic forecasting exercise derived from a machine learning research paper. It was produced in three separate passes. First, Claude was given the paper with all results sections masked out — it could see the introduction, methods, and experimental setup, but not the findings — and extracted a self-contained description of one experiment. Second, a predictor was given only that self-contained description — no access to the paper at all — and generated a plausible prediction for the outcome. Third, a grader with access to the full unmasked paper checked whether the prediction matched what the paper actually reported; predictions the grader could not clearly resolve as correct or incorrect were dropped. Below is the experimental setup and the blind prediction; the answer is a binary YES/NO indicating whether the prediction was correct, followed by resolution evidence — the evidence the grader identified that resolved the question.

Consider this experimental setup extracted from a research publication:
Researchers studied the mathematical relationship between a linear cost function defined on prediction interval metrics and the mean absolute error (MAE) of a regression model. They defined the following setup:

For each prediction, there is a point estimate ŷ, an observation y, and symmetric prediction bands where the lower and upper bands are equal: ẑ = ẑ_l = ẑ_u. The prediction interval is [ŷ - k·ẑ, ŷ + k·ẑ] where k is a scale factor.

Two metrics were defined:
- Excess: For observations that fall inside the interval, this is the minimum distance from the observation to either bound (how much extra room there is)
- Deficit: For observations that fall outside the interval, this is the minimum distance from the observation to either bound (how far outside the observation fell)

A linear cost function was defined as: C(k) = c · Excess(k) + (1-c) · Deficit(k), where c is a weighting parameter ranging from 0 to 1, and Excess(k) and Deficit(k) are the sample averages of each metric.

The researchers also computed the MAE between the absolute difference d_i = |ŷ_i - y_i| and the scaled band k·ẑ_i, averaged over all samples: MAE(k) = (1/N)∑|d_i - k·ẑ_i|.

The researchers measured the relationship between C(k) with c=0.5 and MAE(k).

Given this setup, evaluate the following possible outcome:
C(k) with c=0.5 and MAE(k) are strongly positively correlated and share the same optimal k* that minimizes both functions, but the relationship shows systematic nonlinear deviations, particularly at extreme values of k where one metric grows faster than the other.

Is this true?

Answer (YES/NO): NO